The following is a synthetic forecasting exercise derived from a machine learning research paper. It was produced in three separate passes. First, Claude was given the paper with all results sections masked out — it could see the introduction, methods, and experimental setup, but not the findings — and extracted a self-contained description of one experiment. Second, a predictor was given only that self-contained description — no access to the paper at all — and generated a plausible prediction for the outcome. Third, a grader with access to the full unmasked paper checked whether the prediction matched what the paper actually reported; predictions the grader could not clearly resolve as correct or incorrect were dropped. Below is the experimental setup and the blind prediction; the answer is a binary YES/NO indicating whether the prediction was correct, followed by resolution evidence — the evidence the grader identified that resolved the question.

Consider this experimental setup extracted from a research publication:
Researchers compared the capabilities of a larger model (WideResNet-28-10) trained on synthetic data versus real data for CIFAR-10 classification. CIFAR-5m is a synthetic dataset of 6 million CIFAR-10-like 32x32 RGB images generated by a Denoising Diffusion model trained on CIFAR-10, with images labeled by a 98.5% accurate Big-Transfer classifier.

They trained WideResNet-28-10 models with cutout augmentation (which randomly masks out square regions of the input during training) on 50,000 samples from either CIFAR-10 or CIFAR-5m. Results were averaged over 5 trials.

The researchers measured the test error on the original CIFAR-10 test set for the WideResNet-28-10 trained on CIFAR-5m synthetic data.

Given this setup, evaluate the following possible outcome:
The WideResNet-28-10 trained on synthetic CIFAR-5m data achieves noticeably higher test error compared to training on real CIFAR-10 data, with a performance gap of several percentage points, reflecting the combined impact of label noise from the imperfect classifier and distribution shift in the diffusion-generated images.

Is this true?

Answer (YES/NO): YES